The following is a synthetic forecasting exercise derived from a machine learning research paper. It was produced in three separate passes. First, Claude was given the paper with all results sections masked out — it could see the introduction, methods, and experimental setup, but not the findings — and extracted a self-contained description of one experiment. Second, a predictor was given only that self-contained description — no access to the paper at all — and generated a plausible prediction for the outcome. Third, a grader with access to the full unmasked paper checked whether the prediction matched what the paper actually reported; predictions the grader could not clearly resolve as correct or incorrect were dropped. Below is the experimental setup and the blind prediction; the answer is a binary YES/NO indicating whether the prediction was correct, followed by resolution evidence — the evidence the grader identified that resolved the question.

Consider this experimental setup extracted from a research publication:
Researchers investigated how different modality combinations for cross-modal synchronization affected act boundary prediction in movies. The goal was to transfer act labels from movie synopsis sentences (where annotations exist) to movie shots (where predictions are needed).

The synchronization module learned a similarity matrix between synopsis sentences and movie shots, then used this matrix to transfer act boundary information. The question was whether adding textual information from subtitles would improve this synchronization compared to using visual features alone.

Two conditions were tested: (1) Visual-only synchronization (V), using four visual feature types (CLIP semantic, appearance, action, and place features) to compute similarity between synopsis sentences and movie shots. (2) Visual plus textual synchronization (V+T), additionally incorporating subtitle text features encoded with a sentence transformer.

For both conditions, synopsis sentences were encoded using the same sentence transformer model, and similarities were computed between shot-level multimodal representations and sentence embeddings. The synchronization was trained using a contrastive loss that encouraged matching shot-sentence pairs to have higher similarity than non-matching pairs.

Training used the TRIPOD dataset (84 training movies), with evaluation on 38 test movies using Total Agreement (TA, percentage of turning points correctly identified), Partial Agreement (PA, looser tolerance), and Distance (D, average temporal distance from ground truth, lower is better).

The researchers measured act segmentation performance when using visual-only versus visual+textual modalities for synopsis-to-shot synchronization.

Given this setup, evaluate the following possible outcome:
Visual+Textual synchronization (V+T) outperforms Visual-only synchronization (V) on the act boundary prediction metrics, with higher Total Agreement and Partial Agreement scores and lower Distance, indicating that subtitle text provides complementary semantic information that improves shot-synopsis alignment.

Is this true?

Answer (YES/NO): YES